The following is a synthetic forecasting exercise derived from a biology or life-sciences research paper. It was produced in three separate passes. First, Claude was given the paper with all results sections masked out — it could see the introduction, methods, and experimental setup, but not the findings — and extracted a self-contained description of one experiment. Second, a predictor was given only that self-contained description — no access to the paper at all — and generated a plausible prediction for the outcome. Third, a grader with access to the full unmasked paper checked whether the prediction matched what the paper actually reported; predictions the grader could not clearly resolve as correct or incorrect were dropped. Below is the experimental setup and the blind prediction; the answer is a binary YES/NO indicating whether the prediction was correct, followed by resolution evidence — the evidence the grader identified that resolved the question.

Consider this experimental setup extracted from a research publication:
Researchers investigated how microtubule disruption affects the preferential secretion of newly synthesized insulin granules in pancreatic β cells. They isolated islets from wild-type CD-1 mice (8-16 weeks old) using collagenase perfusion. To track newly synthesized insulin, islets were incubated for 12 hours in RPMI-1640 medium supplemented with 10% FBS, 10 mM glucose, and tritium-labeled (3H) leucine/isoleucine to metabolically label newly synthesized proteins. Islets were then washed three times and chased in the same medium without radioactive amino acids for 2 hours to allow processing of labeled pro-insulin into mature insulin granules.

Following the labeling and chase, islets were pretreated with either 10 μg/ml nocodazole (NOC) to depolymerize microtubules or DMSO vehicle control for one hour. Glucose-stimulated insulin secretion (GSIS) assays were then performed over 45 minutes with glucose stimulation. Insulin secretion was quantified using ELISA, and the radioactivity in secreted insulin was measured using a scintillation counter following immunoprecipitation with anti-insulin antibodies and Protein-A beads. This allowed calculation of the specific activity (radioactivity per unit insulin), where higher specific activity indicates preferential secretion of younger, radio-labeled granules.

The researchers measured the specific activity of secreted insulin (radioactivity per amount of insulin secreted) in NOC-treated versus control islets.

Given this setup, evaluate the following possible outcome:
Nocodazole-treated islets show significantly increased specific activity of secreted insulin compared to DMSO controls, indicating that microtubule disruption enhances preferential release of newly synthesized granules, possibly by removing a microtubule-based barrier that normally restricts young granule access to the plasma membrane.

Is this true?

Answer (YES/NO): NO